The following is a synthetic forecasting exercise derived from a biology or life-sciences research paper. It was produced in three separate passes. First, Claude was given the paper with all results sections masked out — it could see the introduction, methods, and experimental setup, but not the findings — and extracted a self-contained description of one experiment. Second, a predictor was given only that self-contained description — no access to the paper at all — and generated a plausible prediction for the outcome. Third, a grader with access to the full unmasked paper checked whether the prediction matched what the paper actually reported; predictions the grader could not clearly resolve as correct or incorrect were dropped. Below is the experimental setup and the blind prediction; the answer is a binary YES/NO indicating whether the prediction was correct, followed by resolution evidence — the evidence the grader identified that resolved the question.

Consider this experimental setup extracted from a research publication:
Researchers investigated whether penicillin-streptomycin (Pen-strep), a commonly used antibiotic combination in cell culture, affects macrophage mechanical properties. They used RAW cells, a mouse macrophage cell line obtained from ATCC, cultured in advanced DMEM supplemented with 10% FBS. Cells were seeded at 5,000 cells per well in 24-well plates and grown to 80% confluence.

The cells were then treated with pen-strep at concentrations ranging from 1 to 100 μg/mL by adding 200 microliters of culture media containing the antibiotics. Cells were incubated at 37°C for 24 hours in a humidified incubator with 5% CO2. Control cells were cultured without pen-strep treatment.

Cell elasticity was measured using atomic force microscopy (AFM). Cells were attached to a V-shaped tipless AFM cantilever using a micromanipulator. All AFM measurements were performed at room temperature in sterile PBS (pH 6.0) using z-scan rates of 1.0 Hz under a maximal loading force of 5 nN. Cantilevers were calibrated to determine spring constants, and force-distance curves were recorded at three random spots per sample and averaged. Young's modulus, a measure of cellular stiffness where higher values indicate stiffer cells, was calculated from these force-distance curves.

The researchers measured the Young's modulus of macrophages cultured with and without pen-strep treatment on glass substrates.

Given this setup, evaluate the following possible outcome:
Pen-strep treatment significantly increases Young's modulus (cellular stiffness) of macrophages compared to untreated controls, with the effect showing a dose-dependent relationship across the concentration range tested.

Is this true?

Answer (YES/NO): NO